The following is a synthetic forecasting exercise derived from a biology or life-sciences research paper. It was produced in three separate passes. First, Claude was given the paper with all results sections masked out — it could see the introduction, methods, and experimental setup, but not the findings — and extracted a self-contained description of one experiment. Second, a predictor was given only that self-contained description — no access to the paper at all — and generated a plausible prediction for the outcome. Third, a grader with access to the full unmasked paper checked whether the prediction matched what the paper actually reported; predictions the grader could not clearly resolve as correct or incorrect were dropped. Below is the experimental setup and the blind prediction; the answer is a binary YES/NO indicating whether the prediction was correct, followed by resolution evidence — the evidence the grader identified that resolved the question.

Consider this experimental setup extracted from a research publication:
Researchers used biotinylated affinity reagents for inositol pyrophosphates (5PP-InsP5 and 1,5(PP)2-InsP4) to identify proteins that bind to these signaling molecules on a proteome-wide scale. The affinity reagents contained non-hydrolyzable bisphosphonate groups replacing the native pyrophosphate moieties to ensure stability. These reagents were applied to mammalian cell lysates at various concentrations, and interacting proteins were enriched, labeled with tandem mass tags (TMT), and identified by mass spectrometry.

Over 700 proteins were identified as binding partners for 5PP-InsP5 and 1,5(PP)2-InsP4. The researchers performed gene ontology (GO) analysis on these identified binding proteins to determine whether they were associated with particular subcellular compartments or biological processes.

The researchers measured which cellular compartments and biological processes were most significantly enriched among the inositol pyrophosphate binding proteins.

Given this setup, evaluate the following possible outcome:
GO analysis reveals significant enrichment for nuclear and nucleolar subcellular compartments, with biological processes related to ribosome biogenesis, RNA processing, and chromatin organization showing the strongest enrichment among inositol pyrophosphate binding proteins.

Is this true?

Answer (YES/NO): NO